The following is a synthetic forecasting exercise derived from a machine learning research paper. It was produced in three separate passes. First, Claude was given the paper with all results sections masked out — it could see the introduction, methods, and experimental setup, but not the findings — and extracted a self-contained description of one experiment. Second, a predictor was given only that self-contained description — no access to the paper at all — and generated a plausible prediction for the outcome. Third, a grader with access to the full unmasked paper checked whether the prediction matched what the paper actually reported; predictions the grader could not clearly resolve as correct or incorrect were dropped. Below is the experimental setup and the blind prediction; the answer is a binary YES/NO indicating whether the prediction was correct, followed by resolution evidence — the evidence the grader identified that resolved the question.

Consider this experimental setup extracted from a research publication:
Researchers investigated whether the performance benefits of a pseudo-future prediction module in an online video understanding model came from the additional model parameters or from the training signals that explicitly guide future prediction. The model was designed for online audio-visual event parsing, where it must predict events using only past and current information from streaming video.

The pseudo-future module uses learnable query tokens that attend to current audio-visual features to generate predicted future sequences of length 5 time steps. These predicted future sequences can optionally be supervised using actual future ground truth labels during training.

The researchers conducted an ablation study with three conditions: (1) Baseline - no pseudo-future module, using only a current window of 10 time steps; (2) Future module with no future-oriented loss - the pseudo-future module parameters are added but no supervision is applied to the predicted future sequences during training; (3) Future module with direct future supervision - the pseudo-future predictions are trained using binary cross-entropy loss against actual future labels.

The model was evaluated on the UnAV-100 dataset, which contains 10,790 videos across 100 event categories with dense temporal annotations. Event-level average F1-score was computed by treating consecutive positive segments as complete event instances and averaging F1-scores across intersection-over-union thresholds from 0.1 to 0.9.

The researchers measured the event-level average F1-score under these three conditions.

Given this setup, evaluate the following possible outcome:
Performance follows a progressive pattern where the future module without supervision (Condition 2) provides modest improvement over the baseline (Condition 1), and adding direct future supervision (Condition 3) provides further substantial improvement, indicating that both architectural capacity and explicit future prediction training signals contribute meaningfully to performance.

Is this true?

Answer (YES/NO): NO